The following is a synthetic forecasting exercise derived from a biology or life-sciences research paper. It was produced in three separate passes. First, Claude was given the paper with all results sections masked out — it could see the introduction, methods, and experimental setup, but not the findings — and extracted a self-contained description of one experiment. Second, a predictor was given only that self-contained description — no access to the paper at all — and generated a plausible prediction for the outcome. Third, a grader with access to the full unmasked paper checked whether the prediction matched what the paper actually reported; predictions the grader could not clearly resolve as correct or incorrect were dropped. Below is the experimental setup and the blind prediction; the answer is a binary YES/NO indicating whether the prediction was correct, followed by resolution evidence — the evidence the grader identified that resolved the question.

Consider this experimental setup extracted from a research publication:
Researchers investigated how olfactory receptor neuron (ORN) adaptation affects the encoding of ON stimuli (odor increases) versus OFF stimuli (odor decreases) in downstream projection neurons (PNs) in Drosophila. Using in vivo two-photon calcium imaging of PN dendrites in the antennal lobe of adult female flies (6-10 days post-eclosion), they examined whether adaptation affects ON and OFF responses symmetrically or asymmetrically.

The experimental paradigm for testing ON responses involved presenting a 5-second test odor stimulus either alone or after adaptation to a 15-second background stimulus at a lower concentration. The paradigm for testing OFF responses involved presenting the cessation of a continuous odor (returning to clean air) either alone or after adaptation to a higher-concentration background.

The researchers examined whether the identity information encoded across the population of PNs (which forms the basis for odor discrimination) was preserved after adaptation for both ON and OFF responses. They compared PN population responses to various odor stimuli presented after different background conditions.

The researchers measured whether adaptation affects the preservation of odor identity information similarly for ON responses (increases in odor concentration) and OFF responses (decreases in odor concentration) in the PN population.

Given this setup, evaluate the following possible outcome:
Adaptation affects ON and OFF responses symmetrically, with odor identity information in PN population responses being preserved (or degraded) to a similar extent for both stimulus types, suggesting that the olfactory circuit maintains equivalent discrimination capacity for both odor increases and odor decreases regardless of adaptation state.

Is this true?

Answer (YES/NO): NO